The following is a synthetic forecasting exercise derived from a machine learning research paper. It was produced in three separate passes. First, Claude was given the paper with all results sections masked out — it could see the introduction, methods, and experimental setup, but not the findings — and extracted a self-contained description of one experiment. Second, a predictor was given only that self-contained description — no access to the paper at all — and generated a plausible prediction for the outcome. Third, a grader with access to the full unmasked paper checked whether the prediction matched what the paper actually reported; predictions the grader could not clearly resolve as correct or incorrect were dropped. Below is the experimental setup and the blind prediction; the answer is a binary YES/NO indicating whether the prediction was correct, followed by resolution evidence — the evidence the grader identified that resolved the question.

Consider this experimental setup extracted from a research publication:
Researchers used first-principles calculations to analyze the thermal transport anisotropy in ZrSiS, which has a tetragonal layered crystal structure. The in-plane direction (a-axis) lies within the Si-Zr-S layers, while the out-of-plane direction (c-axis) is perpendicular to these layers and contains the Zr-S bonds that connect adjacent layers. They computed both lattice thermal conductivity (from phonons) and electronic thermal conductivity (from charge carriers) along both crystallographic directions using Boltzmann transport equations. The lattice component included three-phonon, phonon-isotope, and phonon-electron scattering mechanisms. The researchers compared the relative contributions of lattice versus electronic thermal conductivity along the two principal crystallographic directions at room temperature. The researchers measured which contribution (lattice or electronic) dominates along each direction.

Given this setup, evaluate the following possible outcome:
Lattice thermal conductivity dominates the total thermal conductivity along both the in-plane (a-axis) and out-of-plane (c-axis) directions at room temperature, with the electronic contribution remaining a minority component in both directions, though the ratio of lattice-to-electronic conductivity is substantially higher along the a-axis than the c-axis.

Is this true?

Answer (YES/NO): NO